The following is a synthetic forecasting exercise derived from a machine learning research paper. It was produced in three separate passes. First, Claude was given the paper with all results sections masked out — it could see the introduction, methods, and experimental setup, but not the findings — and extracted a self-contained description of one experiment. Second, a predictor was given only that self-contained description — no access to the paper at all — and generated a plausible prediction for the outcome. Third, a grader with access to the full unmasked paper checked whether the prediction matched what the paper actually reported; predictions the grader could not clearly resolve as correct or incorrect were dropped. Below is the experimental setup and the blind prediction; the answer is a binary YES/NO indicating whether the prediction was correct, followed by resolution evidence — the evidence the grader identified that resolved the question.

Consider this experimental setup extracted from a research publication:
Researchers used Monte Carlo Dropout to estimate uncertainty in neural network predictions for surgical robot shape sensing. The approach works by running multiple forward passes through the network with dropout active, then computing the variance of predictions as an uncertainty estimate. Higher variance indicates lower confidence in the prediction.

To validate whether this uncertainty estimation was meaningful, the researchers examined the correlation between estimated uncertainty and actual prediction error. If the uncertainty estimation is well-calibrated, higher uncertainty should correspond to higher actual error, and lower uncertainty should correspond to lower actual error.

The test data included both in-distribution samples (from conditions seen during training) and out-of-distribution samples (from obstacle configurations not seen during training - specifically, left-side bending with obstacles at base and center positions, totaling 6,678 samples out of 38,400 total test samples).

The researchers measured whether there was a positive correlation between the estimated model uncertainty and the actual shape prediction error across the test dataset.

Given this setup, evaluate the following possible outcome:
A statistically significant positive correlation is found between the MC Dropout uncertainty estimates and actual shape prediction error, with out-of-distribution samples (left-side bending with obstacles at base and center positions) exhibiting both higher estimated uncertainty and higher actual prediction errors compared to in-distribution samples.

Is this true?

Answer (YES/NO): NO